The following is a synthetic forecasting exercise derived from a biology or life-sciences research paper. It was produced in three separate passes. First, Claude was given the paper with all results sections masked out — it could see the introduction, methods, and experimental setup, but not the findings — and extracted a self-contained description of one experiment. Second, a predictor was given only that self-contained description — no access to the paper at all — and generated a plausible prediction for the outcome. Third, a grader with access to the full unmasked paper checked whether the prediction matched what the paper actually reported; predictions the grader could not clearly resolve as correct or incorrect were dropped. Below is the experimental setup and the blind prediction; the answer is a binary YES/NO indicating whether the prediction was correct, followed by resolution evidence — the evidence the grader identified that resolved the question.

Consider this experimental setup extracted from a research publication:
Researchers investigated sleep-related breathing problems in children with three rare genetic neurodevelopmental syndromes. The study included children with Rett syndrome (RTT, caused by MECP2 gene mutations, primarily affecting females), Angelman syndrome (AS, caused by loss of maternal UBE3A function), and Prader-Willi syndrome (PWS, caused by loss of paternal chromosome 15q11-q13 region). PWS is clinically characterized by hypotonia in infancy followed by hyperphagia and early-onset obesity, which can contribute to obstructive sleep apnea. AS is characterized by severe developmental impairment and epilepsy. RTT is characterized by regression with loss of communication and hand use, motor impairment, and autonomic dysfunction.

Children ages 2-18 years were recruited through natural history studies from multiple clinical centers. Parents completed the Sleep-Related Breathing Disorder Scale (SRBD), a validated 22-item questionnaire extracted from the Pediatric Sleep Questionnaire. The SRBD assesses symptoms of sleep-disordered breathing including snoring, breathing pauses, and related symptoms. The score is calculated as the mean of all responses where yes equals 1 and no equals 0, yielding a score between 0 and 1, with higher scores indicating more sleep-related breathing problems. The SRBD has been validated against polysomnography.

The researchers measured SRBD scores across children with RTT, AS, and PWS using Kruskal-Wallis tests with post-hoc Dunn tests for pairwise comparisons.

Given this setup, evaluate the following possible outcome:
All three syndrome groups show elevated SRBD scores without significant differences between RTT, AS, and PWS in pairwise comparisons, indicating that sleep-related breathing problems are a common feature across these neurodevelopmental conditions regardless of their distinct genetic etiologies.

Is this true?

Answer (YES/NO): NO